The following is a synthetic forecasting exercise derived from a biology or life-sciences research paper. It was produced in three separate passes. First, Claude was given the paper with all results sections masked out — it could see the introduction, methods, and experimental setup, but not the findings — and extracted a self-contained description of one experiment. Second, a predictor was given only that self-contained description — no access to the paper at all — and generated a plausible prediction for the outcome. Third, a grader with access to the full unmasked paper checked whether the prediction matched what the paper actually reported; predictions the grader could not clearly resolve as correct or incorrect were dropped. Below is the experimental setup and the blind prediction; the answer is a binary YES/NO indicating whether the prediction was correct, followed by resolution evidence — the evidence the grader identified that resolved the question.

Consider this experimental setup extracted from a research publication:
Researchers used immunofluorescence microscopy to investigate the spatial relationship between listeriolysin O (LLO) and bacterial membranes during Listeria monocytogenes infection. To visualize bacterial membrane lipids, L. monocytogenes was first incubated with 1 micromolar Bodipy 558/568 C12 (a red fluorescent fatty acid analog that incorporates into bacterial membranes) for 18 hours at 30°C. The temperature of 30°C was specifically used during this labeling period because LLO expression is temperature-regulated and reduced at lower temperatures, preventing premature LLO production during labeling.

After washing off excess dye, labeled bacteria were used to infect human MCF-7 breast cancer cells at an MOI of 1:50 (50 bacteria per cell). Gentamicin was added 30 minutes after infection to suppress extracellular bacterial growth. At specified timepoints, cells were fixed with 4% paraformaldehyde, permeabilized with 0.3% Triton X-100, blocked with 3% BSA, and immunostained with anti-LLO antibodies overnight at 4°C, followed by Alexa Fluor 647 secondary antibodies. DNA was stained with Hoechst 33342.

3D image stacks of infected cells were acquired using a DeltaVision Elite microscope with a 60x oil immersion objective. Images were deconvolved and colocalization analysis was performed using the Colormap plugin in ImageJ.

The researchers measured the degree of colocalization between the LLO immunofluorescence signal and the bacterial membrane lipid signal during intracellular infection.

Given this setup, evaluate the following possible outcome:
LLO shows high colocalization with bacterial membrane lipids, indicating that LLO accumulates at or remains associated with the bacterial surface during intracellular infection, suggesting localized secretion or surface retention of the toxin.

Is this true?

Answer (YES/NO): NO